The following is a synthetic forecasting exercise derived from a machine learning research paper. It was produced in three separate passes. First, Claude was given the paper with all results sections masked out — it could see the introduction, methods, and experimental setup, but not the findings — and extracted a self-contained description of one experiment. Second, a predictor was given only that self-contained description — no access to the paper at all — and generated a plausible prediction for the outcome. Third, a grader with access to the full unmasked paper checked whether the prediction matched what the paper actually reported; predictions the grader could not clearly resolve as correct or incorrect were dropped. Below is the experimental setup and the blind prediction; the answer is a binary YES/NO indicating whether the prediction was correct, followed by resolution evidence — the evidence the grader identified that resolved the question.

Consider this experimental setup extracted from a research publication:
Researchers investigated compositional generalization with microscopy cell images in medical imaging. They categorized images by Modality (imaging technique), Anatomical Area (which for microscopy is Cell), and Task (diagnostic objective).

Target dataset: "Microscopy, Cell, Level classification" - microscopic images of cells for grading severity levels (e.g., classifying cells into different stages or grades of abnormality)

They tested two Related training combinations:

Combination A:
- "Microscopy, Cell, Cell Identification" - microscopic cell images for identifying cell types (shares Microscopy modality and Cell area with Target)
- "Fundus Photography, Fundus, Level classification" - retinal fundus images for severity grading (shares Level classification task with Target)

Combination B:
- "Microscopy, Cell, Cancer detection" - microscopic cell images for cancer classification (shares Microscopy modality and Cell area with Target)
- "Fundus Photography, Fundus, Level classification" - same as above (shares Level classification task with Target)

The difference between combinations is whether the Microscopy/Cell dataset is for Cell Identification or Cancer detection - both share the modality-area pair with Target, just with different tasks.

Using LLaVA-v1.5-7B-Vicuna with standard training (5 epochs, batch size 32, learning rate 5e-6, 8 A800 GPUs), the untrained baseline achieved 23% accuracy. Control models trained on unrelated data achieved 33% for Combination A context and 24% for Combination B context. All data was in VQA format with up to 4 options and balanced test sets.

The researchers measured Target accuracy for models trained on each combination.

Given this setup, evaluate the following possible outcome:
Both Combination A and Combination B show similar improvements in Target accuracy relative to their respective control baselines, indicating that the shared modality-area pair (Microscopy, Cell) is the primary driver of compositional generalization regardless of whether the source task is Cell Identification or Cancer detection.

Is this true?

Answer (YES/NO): NO